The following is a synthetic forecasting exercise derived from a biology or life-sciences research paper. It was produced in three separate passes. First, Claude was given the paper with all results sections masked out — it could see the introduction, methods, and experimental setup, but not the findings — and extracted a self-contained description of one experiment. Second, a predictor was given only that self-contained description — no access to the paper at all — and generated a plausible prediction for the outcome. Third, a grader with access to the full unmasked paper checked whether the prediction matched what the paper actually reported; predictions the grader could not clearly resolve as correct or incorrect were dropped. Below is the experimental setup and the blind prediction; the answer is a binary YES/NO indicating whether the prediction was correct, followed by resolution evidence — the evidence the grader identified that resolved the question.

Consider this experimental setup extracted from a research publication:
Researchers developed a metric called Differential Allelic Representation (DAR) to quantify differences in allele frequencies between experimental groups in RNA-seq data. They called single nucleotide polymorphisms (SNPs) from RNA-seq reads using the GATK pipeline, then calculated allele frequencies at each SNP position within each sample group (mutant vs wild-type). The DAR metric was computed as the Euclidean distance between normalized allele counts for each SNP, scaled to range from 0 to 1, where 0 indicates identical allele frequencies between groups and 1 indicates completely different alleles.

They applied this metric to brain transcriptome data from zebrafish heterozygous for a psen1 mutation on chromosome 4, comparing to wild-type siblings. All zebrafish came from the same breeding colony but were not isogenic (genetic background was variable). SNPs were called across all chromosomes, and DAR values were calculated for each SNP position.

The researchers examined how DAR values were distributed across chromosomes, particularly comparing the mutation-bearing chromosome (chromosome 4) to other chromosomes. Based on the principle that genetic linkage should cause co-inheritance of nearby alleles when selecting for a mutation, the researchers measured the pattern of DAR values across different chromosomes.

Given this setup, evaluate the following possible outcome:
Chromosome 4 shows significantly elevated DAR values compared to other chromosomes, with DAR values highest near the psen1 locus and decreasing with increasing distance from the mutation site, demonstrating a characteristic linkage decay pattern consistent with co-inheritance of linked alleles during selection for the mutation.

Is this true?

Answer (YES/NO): NO